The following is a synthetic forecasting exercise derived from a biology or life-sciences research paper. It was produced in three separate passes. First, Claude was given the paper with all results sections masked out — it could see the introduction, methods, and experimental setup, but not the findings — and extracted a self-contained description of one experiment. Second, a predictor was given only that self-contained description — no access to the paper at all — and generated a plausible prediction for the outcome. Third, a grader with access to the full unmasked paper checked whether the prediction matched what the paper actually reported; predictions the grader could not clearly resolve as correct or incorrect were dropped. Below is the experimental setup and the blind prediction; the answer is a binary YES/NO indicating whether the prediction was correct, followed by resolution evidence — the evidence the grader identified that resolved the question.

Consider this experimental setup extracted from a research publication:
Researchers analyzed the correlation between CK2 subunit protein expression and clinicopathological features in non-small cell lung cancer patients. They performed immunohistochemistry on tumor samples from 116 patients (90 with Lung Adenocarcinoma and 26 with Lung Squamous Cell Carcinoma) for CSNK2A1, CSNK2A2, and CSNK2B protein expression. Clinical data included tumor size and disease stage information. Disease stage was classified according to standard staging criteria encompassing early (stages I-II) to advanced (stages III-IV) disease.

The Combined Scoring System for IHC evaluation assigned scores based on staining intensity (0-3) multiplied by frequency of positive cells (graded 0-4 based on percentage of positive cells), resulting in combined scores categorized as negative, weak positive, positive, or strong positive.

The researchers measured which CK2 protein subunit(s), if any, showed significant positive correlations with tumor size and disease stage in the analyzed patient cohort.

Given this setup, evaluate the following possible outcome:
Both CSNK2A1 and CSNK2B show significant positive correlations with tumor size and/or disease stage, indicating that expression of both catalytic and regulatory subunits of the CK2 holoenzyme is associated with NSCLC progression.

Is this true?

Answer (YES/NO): NO